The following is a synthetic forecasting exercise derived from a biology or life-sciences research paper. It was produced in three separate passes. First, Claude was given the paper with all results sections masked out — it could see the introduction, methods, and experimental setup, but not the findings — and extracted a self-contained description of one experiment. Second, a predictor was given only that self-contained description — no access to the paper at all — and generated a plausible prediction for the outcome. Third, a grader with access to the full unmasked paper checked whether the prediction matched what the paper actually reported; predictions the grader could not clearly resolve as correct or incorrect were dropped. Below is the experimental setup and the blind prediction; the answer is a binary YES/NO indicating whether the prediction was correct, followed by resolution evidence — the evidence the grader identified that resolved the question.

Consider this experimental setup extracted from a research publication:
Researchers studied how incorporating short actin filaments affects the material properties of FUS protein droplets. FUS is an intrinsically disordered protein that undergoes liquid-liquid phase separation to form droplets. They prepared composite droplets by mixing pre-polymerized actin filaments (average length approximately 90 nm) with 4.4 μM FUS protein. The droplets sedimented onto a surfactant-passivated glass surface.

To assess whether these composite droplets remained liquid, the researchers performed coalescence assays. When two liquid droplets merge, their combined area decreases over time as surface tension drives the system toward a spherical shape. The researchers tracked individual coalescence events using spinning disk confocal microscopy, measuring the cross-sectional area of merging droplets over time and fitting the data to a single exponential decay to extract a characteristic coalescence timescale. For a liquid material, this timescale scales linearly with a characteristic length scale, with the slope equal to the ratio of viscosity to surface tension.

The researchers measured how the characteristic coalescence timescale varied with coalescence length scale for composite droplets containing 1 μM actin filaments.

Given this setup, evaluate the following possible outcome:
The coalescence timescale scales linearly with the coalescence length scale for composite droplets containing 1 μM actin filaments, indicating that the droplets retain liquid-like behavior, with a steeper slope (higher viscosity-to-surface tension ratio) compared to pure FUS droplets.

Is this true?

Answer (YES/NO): YES